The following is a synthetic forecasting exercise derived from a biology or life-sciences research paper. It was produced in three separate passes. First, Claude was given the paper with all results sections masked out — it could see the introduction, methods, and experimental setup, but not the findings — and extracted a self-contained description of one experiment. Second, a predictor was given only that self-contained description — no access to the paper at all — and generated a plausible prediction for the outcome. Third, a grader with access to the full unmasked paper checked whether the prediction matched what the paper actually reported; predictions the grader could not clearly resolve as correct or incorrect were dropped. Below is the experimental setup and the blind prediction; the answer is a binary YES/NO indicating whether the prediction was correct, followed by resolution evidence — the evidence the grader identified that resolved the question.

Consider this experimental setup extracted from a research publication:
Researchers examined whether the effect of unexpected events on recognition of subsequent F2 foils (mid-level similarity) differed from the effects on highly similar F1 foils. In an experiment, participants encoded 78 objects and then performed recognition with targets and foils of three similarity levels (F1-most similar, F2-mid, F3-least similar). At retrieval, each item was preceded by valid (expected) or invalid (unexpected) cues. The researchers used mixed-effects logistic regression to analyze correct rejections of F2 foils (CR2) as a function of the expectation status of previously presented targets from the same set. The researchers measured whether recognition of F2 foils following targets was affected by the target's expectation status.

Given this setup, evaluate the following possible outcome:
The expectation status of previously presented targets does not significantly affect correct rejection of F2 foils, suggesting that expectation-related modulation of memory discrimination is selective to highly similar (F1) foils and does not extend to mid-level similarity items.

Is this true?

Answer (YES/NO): YES